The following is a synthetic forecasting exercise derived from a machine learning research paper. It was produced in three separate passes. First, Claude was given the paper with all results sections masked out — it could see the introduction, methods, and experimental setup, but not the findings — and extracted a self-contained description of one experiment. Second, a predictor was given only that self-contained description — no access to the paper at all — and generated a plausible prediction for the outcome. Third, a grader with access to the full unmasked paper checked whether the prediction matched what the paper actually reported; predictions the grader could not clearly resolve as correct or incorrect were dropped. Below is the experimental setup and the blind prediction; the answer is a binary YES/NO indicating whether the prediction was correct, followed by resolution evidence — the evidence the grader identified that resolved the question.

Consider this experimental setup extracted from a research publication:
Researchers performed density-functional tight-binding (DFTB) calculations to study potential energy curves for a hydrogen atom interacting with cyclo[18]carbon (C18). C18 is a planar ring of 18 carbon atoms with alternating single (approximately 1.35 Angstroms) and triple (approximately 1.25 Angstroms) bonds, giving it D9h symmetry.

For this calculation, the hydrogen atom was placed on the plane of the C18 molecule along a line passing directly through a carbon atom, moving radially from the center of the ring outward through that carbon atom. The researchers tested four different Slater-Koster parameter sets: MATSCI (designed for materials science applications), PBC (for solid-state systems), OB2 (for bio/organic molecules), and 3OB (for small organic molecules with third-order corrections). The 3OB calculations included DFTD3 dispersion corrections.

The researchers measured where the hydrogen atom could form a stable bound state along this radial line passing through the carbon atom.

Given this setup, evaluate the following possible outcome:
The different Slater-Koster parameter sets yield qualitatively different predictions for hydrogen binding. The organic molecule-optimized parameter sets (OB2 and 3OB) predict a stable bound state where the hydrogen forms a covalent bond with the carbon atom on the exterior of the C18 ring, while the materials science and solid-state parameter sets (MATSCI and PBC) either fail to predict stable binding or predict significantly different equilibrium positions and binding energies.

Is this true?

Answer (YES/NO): NO